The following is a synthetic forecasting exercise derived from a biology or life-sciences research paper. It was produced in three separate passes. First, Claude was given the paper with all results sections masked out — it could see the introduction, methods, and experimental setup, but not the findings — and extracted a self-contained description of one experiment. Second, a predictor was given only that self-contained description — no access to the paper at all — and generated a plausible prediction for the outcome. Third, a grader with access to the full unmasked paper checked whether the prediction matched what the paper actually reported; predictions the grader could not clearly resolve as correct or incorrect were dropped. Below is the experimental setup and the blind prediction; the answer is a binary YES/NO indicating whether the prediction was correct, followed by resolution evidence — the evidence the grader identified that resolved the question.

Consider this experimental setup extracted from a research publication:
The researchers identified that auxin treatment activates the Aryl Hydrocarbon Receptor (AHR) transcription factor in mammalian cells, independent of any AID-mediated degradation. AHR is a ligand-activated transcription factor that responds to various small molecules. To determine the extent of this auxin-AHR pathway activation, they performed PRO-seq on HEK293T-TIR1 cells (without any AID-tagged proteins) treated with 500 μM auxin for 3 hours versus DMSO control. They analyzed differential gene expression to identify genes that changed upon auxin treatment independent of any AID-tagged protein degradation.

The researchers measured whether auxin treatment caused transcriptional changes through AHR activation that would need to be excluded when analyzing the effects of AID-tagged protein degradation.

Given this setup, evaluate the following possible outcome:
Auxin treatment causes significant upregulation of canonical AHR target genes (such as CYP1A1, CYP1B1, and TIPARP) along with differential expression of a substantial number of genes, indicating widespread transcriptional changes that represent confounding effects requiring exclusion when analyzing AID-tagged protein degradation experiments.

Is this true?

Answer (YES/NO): NO